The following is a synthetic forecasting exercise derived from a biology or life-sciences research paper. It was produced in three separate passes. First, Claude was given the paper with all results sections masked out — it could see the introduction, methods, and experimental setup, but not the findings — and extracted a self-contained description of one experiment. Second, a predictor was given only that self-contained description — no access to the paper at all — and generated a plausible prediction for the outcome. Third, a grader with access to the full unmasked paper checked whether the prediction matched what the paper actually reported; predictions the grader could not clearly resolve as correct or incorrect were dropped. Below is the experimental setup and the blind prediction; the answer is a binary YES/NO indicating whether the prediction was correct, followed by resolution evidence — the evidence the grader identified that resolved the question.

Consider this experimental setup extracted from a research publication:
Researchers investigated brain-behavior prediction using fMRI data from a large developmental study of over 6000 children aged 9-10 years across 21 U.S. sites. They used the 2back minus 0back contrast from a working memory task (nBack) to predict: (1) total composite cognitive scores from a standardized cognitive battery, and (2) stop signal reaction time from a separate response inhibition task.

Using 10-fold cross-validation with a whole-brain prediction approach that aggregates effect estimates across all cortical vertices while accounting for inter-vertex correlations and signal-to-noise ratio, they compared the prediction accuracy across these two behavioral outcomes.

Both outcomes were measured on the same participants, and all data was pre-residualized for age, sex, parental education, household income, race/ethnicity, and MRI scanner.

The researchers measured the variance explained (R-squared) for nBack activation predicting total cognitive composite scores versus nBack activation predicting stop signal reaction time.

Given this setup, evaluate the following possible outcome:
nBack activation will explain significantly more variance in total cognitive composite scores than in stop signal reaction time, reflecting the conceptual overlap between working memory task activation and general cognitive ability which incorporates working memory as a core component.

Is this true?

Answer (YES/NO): YES